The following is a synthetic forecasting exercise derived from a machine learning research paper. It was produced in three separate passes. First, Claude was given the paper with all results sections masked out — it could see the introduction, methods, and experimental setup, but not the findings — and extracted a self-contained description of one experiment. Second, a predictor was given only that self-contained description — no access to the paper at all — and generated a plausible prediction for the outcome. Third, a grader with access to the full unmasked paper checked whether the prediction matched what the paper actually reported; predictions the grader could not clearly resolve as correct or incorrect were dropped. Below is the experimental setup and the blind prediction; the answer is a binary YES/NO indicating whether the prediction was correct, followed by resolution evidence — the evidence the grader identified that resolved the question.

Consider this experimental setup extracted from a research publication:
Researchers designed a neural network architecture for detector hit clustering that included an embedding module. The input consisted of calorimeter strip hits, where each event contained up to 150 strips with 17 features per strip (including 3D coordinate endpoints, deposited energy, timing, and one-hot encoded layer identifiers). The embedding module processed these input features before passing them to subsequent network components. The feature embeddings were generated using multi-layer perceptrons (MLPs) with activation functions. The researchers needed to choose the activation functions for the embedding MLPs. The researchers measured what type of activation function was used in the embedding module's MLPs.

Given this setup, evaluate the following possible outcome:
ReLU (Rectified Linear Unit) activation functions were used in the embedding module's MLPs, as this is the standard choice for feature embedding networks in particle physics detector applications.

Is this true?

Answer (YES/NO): NO